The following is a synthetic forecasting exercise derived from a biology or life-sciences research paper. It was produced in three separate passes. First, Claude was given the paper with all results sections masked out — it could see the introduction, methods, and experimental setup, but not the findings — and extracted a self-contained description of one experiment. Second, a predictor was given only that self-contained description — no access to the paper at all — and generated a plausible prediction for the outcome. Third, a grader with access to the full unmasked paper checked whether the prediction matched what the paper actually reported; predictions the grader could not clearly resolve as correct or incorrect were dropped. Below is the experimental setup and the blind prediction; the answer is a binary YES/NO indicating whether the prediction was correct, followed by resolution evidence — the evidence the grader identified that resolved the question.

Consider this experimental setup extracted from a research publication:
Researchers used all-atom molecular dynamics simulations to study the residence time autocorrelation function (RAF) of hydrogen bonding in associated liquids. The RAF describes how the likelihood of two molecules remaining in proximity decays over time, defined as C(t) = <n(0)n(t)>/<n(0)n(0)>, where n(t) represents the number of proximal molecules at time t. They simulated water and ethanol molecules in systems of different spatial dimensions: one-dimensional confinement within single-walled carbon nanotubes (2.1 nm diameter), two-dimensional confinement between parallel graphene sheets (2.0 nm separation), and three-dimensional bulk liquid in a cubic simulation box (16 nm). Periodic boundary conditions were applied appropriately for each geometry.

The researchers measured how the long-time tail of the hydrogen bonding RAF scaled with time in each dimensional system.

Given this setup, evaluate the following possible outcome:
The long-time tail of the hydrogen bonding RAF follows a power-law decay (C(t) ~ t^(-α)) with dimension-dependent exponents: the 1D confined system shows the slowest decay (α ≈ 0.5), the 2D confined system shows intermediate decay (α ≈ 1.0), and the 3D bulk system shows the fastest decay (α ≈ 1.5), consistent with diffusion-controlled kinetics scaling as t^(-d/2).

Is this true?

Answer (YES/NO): YES